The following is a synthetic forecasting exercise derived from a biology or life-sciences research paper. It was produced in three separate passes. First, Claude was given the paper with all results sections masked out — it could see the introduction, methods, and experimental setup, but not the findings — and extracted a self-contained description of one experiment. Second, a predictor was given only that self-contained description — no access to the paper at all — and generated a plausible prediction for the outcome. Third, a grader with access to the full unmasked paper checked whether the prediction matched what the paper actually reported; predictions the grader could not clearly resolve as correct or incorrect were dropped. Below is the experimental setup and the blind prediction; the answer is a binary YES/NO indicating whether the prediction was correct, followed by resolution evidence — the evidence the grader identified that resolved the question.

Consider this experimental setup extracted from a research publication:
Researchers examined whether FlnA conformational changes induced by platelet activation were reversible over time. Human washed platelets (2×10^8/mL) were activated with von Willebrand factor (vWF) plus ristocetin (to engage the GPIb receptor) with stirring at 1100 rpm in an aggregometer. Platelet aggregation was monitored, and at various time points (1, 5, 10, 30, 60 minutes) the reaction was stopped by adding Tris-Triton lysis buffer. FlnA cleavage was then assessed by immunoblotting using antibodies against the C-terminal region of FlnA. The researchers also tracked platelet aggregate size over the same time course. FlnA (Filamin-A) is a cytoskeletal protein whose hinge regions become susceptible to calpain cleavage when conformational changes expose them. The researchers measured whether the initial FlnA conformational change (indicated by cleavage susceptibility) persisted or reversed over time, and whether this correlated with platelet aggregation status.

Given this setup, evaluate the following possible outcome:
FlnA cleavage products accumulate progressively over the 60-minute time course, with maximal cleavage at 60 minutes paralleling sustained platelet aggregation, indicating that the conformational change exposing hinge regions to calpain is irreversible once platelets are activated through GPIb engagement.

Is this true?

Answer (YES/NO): NO